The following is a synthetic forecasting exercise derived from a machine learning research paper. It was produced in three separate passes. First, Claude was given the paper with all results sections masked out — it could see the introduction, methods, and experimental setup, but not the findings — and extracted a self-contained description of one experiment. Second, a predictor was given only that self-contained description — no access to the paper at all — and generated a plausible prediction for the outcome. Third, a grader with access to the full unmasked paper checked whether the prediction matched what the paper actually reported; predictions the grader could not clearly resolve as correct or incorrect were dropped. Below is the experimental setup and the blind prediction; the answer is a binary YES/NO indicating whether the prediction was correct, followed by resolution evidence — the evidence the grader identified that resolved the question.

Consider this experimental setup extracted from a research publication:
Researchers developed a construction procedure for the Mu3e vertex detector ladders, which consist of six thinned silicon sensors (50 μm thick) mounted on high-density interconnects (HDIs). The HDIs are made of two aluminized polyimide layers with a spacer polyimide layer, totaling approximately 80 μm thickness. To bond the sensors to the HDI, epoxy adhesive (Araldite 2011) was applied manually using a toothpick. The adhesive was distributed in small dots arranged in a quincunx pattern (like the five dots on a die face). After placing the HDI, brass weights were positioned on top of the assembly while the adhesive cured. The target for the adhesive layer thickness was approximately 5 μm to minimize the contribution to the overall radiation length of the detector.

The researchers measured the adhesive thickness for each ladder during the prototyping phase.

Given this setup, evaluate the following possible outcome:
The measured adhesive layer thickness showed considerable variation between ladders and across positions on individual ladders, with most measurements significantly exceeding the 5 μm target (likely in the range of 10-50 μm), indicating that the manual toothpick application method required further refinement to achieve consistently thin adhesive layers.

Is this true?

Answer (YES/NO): NO